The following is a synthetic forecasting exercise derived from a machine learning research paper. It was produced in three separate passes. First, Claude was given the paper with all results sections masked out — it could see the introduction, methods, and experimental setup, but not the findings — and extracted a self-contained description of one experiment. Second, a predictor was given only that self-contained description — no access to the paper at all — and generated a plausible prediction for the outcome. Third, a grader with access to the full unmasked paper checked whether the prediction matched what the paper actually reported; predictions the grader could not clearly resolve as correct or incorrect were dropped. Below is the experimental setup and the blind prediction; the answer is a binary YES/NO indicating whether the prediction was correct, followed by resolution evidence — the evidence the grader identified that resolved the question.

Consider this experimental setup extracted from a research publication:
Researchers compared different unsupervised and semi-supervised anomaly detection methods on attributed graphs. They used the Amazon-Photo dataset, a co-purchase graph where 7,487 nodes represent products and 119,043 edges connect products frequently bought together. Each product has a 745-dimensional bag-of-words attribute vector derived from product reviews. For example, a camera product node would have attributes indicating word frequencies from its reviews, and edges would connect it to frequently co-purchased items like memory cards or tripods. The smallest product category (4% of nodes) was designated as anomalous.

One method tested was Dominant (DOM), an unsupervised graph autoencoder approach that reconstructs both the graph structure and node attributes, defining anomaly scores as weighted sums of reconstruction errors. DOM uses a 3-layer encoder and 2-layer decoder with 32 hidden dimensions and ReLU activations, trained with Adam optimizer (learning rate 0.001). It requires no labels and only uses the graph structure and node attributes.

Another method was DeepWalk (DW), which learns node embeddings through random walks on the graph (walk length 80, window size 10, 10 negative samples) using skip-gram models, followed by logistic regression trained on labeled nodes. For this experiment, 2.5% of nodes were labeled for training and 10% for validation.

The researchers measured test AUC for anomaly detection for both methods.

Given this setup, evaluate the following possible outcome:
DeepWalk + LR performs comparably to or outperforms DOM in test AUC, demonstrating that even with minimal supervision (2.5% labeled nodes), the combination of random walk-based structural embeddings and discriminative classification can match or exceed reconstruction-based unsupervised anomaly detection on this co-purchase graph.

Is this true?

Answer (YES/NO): YES